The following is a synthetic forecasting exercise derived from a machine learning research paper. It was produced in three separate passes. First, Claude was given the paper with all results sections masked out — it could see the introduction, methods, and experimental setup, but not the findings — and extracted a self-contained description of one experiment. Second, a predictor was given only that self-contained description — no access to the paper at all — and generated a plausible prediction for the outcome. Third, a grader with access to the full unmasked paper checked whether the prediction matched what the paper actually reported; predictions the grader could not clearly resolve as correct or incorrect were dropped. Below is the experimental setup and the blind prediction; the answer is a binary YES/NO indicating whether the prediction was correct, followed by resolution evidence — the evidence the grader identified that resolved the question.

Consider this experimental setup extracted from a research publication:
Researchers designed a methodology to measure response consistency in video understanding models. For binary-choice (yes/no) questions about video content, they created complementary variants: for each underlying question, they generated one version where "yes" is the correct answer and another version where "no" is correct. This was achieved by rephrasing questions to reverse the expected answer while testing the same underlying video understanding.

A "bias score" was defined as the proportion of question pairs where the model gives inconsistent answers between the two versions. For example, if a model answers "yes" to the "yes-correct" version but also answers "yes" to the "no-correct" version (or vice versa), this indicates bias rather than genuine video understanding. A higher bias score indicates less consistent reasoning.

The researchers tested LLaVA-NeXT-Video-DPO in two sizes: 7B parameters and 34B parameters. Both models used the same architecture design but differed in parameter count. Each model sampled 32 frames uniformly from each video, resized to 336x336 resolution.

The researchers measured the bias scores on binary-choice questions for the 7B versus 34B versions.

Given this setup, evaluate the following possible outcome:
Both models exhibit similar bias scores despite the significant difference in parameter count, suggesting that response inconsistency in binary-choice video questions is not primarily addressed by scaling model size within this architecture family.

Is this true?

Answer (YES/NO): YES